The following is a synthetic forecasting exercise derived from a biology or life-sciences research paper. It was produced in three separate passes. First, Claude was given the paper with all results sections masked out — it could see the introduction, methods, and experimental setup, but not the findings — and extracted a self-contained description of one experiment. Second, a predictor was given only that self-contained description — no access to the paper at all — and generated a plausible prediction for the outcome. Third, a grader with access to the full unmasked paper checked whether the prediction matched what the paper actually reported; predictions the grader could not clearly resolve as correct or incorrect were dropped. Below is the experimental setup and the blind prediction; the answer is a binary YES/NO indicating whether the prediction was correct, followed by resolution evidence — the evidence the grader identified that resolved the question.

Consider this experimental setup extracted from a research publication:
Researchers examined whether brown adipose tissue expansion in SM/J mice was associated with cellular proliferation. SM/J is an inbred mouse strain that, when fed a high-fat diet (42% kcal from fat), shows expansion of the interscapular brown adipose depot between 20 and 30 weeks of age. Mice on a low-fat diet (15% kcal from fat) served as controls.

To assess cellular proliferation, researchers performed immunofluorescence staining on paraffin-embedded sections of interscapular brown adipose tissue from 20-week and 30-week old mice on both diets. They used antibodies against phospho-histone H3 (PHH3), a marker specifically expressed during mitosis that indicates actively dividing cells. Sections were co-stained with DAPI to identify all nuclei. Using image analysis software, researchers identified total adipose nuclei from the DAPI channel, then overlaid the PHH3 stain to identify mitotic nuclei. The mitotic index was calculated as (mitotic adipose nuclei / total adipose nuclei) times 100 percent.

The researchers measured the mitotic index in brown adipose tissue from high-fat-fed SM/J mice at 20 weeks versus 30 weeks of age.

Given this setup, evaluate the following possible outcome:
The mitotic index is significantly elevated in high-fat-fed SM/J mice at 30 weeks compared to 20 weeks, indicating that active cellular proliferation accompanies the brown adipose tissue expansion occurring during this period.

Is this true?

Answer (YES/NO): NO